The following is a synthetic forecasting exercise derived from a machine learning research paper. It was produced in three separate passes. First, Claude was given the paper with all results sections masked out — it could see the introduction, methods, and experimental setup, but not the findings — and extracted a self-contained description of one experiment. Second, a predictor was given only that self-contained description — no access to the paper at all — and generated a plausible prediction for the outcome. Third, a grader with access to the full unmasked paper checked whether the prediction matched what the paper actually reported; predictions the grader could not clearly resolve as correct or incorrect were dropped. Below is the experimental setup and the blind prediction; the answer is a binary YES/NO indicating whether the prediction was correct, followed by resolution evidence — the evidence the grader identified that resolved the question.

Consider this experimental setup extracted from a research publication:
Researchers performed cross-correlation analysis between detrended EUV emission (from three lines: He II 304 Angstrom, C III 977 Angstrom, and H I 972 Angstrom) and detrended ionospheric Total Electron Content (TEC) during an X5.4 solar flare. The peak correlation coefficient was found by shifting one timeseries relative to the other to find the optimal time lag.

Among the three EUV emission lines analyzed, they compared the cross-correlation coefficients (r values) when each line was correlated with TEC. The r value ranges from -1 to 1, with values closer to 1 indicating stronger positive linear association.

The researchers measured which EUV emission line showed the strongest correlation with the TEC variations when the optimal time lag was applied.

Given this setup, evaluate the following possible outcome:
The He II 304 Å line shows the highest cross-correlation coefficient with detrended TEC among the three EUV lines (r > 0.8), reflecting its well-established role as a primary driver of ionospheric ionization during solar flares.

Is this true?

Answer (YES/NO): NO